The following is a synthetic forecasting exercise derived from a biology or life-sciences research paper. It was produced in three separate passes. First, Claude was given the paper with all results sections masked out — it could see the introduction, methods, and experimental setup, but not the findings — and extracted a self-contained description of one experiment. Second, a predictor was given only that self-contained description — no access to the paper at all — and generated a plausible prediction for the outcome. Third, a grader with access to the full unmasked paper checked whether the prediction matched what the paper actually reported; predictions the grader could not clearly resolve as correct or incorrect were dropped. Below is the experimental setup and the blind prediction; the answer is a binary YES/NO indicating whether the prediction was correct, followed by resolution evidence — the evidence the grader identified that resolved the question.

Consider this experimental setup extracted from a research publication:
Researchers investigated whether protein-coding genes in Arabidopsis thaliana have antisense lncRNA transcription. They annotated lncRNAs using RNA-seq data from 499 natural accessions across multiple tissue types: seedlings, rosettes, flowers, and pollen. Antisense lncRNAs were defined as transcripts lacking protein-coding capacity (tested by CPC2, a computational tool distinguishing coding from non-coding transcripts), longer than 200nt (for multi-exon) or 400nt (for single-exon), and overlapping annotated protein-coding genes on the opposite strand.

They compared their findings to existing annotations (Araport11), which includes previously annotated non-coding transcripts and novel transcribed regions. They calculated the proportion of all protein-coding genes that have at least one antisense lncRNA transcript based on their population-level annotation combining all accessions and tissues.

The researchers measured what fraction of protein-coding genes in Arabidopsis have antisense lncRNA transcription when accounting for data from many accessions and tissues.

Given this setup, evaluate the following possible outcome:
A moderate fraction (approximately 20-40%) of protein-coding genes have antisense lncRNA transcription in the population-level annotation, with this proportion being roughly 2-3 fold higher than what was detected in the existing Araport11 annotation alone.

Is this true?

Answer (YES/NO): NO